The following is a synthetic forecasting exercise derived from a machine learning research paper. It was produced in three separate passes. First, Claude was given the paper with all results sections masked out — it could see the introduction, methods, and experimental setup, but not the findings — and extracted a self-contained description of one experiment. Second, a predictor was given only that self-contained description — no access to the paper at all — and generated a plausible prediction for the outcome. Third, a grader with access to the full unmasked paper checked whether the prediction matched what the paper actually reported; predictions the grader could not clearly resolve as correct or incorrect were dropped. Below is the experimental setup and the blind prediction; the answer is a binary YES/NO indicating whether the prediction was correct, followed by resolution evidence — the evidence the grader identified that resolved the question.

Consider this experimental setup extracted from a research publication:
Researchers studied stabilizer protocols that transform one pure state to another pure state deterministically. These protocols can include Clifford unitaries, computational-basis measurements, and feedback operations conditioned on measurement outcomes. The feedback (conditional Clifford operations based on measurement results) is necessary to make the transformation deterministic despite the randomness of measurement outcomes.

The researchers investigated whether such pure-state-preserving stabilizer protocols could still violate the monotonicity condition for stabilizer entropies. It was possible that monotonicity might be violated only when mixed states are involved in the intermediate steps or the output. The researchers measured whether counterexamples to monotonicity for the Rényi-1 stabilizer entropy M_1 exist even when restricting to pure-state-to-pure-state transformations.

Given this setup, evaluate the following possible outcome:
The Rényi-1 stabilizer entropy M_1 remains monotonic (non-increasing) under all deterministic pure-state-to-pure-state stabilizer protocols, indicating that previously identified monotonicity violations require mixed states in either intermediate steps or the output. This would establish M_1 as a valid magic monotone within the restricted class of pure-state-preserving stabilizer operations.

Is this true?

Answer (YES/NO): NO